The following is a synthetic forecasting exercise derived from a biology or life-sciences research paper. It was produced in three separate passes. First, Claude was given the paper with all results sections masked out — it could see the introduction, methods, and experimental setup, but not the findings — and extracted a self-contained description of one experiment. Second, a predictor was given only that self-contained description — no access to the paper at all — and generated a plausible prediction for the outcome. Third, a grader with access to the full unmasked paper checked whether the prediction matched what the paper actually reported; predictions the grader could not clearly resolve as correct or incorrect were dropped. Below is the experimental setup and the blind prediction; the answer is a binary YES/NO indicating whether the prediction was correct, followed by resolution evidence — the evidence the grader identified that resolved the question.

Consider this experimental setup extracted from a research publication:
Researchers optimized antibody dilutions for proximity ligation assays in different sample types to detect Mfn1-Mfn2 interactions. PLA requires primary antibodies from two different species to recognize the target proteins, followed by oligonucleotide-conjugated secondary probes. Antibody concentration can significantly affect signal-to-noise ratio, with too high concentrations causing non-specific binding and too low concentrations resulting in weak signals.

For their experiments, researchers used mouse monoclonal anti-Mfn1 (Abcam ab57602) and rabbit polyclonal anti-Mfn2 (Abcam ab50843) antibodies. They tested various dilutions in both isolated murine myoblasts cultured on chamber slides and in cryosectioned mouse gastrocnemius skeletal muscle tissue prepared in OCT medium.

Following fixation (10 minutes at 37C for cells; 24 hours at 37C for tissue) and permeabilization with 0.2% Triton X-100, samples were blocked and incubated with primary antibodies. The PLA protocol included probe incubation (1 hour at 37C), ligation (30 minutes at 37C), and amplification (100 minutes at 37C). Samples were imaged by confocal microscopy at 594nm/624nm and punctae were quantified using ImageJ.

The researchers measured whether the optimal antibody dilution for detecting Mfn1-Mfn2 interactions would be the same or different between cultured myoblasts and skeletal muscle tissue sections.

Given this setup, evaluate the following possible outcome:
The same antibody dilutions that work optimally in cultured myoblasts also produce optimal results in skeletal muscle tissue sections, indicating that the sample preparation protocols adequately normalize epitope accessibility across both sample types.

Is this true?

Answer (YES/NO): NO